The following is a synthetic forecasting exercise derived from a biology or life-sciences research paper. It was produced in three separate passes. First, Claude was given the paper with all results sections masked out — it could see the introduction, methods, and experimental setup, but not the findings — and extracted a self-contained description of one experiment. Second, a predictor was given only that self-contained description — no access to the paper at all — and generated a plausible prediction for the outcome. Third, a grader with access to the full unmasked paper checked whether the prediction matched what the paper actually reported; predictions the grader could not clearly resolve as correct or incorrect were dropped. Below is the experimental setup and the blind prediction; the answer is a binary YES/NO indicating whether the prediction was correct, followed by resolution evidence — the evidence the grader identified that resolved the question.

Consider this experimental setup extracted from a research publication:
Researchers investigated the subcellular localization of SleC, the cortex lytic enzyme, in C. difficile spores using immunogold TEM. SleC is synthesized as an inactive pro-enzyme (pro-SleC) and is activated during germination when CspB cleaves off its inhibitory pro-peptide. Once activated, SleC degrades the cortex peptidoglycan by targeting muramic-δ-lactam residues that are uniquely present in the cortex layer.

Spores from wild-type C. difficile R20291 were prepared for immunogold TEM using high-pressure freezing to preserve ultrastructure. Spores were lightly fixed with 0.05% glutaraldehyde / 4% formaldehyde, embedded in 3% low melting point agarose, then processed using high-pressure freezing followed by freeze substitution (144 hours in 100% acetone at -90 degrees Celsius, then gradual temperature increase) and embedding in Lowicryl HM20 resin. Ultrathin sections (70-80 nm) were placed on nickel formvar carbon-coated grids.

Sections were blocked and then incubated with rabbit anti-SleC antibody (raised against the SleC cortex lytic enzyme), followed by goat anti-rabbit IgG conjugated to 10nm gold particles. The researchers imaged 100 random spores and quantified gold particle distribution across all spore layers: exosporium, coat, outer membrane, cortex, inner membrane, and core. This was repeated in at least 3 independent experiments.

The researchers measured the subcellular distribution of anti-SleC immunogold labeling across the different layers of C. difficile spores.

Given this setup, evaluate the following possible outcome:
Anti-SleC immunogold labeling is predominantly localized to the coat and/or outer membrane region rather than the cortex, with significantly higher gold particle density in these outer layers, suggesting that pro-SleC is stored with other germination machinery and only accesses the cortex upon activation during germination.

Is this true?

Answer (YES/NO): NO